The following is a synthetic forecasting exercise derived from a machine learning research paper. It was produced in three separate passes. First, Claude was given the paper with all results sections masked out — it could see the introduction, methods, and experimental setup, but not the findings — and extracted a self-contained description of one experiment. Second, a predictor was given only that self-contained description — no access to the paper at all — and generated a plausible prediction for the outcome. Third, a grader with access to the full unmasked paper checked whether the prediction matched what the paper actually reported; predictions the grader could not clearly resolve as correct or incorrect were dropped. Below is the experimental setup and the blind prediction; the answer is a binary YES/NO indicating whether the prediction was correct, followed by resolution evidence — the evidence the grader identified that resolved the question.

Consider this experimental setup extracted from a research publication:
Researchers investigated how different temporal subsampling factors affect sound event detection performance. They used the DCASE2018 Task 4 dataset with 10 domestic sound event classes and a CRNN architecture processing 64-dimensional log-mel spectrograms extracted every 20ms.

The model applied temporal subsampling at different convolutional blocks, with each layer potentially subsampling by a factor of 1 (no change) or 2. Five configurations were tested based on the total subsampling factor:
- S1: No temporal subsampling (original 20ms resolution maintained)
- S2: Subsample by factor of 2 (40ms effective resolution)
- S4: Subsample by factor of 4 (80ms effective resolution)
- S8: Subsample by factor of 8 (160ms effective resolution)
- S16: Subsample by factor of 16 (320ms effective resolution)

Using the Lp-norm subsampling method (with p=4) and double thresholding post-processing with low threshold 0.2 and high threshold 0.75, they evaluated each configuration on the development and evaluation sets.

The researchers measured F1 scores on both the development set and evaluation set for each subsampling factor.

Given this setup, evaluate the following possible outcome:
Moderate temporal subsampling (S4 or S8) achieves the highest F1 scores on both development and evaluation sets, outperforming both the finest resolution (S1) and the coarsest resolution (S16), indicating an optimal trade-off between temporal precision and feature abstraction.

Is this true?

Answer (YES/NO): YES